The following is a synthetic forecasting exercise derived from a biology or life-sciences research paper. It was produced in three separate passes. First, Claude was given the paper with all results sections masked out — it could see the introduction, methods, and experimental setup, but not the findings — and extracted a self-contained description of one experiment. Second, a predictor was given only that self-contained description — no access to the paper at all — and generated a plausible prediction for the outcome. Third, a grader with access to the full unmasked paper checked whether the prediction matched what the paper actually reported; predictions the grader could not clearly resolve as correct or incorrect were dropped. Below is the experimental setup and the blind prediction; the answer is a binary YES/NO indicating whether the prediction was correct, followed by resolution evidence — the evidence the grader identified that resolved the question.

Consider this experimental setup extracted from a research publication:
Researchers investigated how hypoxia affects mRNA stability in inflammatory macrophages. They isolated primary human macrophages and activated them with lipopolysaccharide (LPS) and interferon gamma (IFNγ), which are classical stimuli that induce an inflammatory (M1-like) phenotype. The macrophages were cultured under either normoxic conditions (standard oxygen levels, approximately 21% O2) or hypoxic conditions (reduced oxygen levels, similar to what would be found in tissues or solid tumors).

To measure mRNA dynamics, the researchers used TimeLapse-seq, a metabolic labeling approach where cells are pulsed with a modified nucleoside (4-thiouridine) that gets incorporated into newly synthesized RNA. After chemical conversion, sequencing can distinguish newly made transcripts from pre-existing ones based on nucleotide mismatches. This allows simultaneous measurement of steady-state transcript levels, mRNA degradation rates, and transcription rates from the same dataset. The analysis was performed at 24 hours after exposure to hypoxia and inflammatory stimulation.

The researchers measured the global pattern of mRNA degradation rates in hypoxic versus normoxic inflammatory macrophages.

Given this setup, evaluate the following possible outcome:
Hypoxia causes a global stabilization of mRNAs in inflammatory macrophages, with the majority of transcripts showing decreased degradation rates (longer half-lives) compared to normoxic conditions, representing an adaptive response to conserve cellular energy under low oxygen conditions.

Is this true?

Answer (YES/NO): NO